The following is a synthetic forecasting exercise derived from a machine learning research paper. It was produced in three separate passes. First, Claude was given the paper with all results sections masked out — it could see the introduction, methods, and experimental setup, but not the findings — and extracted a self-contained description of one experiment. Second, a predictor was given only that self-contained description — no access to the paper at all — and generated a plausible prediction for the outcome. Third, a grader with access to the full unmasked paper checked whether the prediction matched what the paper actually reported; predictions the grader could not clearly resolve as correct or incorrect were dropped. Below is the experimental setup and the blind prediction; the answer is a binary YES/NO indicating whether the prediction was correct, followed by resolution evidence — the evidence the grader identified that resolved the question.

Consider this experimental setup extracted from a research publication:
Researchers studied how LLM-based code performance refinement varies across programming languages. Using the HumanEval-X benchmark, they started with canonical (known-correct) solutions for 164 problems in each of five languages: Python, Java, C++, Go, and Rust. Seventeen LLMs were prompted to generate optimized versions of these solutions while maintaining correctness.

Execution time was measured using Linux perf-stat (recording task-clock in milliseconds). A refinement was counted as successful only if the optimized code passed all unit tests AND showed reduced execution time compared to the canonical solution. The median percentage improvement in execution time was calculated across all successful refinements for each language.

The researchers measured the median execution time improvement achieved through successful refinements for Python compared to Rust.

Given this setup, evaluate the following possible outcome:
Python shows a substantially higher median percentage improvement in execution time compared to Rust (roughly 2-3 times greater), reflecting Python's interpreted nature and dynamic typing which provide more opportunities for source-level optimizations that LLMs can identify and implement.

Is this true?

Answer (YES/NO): NO